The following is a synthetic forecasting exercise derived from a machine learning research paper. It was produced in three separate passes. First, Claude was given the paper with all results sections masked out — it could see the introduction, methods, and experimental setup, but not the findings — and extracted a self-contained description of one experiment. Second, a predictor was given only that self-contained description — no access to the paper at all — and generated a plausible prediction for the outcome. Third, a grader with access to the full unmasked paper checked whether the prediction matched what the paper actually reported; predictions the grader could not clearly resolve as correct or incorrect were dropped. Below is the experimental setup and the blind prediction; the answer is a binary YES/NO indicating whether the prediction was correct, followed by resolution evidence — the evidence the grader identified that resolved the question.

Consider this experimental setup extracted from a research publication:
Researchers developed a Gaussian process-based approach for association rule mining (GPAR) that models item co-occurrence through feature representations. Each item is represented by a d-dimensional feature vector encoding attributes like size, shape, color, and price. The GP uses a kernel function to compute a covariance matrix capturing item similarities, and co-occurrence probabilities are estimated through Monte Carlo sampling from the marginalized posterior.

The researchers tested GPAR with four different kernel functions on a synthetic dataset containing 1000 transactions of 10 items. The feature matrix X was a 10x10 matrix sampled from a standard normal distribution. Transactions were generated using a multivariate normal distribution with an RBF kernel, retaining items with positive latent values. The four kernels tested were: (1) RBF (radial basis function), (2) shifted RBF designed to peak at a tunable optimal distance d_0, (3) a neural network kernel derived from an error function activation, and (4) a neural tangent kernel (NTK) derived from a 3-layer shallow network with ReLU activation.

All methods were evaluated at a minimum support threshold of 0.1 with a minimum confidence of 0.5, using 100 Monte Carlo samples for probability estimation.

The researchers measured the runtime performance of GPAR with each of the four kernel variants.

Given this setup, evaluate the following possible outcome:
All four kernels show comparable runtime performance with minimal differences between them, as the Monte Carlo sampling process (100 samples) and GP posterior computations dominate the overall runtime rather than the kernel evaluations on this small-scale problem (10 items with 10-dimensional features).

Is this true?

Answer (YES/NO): NO